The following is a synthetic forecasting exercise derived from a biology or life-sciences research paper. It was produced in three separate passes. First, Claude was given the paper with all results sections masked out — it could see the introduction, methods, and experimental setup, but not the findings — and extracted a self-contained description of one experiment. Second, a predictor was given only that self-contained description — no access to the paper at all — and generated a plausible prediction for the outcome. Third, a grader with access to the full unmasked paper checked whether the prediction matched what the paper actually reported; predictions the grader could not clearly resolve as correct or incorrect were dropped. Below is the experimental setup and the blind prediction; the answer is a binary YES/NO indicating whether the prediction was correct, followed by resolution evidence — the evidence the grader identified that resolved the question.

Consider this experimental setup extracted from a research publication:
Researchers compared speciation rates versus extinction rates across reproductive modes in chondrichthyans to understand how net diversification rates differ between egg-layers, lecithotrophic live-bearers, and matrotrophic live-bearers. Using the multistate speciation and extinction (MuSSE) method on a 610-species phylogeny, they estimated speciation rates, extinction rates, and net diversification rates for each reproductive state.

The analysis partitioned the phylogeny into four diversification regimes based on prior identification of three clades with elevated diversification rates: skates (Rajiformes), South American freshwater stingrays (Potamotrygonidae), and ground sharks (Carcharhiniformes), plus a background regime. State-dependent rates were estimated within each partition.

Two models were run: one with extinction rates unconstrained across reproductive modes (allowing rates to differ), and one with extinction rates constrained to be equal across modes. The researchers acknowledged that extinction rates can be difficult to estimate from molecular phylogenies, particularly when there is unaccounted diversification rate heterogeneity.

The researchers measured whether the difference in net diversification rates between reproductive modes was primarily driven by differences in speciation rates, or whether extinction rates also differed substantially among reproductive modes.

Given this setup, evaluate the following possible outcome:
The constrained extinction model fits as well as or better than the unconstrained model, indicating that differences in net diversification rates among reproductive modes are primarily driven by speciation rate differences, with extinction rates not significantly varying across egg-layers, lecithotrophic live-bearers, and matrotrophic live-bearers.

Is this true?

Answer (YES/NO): NO